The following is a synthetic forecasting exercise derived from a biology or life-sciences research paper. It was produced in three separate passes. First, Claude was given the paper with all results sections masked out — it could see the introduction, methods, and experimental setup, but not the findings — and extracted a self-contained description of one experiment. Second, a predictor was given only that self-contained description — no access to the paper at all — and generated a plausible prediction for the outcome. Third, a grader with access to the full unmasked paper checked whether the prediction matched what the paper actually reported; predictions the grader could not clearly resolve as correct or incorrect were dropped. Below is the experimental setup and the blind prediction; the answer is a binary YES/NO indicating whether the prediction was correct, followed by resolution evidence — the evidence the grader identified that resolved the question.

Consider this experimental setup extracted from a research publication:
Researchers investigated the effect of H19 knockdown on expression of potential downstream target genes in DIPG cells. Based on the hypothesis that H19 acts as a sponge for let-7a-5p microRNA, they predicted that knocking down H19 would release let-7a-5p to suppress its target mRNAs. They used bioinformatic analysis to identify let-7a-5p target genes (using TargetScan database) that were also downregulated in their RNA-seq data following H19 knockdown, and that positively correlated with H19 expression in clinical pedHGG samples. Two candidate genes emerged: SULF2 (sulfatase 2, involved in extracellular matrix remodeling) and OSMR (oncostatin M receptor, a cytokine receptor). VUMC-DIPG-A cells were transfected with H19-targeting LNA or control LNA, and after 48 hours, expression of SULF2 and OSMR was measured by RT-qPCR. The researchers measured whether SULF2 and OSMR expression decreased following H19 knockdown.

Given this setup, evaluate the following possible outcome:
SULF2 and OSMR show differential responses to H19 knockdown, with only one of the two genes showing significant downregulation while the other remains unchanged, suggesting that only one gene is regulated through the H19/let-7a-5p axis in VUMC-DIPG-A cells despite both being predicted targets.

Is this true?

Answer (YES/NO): NO